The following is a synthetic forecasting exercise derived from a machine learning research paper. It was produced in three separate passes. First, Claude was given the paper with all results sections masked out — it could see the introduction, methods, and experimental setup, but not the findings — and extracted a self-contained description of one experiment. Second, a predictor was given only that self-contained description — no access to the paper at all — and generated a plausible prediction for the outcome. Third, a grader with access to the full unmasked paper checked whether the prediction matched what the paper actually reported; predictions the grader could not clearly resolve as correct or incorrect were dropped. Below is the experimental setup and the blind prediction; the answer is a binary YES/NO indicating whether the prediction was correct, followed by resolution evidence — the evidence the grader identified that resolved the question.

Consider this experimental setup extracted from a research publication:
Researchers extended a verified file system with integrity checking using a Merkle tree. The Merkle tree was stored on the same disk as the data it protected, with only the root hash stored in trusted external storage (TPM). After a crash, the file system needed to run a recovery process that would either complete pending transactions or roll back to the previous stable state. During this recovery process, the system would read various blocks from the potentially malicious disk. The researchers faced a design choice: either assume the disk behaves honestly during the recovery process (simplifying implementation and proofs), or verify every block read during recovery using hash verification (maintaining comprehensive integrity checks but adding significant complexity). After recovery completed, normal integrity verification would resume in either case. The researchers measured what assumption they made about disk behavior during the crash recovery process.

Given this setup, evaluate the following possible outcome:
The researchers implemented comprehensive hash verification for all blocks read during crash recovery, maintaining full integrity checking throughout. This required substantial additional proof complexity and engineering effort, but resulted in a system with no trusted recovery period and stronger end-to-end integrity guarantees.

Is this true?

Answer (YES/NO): NO